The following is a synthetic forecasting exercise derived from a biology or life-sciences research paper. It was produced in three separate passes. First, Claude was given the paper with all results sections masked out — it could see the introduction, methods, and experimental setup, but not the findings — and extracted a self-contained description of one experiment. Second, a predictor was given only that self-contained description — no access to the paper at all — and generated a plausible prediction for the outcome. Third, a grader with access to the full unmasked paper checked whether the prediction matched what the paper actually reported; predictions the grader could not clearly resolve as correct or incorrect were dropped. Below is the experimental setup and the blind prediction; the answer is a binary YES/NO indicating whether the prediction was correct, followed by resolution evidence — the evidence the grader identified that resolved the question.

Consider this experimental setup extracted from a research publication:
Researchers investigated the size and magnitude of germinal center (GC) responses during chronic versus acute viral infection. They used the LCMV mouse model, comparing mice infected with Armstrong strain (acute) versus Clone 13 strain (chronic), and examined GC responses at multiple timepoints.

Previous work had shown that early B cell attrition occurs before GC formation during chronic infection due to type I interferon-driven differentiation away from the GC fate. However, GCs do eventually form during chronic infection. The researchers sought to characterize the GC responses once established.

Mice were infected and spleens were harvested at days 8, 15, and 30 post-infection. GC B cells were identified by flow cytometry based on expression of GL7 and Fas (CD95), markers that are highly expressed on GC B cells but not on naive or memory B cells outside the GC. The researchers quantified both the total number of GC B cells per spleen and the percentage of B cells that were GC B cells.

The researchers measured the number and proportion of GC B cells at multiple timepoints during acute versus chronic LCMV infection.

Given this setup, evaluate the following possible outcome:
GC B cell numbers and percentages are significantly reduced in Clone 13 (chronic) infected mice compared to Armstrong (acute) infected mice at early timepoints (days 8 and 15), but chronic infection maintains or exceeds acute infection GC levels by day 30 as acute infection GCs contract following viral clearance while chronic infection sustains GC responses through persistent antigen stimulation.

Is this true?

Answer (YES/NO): NO